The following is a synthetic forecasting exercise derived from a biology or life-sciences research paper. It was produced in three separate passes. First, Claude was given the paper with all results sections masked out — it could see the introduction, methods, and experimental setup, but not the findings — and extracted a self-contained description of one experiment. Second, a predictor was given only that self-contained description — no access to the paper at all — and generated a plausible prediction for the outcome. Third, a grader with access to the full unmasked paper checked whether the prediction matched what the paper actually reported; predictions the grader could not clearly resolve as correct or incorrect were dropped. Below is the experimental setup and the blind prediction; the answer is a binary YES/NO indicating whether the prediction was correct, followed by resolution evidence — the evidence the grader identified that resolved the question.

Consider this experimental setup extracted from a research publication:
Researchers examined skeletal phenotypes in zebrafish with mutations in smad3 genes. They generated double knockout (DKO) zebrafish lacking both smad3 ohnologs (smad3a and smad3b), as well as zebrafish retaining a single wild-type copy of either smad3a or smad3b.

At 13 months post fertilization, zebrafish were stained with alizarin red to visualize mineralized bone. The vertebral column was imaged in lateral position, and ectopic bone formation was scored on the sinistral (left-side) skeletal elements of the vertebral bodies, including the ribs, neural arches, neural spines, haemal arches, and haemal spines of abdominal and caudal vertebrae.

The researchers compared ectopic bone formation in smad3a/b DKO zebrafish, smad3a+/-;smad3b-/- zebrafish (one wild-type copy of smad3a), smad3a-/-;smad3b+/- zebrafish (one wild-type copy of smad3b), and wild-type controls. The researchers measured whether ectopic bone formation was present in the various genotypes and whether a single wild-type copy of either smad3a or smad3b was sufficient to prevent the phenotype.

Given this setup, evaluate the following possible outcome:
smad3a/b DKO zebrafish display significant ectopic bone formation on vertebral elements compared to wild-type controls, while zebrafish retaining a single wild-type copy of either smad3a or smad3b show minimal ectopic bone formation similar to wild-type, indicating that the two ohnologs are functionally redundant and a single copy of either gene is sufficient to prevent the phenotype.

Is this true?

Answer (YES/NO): YES